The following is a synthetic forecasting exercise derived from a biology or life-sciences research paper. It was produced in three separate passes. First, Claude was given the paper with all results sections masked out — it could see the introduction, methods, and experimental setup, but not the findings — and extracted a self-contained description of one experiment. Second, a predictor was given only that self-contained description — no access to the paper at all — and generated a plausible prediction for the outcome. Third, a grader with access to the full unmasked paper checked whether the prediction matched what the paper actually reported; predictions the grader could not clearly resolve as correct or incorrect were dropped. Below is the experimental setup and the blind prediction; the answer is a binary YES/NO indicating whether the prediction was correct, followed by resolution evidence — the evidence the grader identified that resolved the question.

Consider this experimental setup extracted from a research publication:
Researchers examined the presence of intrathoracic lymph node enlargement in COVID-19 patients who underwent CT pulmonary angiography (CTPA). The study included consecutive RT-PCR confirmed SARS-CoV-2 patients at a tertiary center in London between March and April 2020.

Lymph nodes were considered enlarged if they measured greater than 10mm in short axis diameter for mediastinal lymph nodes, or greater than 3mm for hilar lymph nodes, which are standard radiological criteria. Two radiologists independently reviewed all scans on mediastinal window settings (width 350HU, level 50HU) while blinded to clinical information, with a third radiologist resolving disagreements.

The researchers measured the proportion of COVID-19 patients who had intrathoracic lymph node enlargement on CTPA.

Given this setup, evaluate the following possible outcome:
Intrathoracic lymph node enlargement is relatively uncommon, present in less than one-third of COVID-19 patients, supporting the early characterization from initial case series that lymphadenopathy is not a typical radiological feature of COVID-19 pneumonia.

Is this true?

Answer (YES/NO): NO